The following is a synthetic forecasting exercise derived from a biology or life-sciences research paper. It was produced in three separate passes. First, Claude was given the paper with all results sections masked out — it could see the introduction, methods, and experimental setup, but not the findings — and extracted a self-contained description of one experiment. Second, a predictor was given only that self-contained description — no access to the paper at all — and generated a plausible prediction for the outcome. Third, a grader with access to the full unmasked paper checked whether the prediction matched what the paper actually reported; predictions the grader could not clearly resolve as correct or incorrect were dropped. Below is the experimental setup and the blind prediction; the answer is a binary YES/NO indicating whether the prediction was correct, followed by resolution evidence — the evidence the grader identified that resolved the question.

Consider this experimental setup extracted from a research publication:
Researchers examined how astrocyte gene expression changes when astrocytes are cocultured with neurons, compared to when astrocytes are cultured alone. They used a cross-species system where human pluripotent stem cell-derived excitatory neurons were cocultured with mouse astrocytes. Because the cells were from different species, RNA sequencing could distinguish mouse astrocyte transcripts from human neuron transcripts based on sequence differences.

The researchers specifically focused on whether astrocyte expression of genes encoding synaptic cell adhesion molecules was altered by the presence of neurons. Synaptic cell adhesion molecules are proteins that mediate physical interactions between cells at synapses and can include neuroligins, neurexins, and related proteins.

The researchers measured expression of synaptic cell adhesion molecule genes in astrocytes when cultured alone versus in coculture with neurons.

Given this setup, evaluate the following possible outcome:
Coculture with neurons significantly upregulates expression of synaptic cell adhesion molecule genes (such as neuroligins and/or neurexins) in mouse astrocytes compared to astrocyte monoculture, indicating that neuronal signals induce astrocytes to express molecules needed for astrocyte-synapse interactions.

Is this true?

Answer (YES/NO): YES